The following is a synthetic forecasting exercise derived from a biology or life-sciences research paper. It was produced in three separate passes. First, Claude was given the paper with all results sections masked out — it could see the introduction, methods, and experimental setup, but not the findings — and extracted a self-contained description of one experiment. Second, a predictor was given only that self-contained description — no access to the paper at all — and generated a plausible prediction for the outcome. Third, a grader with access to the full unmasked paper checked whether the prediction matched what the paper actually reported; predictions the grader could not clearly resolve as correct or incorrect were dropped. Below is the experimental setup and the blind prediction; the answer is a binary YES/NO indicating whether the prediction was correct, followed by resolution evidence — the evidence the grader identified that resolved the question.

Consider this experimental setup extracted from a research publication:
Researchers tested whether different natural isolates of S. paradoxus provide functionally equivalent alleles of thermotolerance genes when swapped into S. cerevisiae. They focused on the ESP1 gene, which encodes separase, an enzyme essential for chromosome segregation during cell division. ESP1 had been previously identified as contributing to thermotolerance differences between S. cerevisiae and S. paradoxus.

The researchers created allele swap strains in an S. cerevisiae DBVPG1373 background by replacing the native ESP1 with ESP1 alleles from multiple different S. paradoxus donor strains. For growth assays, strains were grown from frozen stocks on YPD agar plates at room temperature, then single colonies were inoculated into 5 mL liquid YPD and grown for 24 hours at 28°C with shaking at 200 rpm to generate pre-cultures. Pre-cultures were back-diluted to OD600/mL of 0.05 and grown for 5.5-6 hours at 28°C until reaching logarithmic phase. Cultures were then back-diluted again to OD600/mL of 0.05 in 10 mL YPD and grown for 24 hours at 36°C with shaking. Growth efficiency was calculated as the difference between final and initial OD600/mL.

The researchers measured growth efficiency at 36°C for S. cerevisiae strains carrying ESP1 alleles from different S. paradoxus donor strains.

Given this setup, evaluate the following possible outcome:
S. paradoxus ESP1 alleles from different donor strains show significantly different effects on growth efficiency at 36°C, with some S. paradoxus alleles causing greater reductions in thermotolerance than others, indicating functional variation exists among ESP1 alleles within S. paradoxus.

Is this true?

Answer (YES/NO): NO